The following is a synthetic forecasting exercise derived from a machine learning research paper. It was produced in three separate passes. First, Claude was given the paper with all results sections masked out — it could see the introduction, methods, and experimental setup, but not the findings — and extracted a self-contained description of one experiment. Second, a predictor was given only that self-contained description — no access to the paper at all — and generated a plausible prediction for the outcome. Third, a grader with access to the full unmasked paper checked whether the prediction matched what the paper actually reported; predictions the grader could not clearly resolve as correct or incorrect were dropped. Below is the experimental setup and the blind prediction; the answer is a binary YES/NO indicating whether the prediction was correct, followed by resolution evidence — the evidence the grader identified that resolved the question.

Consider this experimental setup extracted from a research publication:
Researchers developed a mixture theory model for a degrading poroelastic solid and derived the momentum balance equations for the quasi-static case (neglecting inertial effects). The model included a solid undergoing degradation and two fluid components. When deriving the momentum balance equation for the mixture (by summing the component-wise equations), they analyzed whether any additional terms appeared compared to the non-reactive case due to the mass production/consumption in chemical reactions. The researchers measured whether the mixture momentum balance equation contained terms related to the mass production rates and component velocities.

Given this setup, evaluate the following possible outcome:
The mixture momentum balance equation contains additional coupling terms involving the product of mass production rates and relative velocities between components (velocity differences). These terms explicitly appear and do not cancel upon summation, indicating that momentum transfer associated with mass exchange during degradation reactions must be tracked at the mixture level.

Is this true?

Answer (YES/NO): YES